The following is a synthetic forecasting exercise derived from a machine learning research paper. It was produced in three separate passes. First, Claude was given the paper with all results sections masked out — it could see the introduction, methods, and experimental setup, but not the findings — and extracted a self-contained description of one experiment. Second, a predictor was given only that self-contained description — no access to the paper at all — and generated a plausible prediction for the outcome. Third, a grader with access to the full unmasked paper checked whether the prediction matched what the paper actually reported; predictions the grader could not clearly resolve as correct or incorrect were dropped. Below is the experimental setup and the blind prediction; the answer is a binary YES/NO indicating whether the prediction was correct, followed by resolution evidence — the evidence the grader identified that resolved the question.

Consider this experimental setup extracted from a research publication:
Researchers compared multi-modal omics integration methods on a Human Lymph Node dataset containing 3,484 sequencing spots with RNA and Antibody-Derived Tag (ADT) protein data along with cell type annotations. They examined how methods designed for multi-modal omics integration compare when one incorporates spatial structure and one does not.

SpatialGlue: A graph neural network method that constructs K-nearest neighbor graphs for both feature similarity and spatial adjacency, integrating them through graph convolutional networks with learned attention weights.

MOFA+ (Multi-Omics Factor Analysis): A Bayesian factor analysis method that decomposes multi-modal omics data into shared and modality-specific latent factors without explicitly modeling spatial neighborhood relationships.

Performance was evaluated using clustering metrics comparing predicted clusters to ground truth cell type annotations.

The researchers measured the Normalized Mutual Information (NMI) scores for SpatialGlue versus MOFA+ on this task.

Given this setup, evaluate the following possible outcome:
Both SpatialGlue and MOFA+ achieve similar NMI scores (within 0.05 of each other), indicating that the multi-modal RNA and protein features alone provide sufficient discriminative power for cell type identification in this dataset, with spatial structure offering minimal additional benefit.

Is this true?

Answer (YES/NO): YES